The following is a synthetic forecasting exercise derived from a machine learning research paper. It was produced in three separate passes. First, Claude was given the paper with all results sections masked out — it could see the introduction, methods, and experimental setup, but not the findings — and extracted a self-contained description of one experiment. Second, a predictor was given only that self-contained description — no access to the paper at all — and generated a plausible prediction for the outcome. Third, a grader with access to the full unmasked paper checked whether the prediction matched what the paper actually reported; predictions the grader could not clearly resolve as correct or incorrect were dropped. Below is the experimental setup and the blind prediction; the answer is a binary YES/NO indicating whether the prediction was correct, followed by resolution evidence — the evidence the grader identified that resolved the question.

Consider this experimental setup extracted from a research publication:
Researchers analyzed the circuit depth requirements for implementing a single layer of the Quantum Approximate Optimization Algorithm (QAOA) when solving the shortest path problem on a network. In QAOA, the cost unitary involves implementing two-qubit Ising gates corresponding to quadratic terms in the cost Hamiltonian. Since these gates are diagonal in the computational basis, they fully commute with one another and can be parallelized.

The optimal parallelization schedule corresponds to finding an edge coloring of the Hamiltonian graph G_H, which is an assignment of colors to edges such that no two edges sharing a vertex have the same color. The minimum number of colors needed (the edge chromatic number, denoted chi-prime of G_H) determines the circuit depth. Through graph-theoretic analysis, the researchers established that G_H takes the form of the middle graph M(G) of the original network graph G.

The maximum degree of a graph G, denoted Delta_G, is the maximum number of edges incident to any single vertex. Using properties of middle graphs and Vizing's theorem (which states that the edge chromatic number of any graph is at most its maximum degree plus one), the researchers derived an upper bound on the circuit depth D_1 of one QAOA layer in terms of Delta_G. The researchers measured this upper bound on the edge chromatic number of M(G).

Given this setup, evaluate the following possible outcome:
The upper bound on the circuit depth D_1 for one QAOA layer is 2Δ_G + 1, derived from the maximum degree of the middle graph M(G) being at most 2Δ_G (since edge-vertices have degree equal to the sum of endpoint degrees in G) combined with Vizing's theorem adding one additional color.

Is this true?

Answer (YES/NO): NO